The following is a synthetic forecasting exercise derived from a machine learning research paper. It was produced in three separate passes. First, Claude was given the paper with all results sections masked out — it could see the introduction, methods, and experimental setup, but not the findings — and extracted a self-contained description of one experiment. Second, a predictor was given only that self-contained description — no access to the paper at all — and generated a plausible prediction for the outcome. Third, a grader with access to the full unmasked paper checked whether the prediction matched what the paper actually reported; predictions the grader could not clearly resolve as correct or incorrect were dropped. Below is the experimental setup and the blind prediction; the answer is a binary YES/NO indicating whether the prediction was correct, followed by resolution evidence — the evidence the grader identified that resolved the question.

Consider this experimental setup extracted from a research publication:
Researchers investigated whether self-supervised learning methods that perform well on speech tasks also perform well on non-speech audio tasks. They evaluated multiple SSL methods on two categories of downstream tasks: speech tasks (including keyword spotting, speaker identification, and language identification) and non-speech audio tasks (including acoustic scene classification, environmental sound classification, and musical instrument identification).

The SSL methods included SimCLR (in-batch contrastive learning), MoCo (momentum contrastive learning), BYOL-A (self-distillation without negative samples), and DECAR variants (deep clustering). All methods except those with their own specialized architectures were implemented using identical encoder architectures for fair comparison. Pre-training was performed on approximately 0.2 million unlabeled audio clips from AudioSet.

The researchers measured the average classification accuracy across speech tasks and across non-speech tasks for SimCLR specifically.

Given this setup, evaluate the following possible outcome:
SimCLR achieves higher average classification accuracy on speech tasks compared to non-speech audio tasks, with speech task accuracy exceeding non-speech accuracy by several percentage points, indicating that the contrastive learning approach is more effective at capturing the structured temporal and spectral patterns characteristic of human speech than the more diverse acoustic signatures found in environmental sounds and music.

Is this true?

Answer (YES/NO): NO